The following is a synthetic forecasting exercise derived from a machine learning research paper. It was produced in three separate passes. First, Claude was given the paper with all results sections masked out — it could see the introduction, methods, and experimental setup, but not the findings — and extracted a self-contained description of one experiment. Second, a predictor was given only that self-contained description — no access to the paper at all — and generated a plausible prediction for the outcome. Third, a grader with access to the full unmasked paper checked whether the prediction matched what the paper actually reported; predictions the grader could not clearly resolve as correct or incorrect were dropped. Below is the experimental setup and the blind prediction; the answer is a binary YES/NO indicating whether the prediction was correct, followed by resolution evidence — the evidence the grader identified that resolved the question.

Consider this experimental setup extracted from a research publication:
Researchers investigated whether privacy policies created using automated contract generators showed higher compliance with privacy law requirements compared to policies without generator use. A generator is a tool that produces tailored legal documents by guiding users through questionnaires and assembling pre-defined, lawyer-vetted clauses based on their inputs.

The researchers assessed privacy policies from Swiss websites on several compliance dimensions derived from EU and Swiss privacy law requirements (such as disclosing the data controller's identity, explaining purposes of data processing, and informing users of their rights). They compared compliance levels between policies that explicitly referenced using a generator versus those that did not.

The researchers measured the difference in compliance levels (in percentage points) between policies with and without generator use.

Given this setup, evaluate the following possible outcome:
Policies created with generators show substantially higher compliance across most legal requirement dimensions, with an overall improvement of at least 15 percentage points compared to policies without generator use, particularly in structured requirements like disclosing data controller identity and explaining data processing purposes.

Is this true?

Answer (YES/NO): NO